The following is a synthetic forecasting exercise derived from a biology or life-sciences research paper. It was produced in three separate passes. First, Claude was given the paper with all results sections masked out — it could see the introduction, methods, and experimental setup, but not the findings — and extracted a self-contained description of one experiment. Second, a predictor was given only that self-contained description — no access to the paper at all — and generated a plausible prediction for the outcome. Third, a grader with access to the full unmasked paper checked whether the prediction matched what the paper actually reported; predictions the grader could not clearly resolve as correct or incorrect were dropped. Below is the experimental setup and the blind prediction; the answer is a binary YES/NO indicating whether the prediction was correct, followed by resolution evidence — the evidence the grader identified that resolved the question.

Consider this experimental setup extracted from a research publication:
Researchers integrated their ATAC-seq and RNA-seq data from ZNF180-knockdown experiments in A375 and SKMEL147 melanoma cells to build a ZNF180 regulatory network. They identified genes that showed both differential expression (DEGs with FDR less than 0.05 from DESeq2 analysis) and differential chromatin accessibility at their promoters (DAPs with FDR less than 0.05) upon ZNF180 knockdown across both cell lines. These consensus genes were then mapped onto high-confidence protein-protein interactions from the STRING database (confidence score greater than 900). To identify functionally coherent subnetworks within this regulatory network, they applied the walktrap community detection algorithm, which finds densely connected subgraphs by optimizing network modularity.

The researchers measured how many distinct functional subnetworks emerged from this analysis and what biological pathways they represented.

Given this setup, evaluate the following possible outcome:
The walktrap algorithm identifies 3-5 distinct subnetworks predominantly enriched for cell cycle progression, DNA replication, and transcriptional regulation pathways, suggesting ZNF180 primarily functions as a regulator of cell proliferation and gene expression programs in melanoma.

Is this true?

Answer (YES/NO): NO